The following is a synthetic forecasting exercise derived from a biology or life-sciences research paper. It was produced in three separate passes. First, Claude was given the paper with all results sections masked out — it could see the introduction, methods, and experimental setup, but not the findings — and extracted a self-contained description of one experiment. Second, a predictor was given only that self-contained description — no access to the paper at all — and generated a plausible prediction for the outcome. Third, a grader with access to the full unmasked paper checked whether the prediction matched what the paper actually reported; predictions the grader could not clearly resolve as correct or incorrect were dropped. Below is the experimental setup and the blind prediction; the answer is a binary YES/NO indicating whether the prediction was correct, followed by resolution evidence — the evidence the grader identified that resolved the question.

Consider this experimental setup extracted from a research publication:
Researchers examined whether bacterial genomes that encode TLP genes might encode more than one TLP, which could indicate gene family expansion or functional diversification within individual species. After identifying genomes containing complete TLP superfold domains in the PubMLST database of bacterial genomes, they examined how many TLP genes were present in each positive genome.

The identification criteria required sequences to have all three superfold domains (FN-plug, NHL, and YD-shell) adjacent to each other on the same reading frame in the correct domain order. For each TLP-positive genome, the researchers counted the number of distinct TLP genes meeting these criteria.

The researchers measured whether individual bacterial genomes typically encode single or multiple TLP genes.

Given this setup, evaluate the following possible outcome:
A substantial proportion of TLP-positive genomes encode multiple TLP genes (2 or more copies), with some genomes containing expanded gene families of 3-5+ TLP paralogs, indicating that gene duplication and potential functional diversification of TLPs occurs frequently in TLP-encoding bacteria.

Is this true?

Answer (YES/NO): NO